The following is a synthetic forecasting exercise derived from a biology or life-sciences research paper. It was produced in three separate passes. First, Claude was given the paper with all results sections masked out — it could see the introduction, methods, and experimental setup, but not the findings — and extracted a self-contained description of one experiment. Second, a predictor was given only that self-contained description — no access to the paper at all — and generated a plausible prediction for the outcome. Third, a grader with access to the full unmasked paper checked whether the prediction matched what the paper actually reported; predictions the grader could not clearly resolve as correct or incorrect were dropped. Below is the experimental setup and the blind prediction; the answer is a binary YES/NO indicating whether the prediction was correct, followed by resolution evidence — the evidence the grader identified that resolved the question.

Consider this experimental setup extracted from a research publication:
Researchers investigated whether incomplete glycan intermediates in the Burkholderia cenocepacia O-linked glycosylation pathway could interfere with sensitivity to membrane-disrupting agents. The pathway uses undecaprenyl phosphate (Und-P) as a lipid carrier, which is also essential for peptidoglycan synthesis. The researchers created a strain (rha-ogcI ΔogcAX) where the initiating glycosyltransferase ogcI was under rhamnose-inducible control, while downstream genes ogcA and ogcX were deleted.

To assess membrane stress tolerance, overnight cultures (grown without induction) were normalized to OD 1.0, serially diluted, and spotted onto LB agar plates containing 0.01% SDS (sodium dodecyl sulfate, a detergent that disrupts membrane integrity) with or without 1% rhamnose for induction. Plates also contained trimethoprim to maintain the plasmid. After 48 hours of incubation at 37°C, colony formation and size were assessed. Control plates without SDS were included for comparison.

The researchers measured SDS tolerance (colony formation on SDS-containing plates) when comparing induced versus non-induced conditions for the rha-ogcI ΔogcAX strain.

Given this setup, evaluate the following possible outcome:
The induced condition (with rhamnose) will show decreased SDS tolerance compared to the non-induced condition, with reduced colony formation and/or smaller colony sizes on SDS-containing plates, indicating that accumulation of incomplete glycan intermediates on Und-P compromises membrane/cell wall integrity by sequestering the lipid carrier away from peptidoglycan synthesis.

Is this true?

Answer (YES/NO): YES